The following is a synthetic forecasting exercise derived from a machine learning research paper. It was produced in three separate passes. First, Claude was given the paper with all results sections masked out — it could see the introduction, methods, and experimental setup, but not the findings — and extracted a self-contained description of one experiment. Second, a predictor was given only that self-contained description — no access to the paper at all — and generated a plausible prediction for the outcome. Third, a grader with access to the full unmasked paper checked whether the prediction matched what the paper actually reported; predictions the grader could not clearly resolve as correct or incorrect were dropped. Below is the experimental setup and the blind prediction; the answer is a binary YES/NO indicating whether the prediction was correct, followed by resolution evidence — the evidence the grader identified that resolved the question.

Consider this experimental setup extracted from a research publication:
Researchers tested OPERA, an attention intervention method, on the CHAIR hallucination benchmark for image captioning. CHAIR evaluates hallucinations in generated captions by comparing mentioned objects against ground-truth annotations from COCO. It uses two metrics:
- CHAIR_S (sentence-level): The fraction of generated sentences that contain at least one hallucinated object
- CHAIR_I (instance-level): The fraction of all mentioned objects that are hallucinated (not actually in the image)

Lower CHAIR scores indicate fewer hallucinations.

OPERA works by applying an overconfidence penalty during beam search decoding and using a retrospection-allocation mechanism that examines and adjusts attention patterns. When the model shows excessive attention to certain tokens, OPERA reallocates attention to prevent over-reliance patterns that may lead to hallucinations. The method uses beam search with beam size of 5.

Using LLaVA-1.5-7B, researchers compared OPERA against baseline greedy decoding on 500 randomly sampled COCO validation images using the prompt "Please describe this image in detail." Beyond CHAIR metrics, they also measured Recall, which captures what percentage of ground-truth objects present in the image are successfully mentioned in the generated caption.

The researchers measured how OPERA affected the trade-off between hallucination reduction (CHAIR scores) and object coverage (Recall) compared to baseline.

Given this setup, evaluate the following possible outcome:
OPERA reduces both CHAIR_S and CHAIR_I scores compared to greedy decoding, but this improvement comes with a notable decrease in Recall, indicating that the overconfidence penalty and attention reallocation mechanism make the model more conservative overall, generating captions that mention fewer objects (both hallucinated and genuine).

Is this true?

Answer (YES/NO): NO